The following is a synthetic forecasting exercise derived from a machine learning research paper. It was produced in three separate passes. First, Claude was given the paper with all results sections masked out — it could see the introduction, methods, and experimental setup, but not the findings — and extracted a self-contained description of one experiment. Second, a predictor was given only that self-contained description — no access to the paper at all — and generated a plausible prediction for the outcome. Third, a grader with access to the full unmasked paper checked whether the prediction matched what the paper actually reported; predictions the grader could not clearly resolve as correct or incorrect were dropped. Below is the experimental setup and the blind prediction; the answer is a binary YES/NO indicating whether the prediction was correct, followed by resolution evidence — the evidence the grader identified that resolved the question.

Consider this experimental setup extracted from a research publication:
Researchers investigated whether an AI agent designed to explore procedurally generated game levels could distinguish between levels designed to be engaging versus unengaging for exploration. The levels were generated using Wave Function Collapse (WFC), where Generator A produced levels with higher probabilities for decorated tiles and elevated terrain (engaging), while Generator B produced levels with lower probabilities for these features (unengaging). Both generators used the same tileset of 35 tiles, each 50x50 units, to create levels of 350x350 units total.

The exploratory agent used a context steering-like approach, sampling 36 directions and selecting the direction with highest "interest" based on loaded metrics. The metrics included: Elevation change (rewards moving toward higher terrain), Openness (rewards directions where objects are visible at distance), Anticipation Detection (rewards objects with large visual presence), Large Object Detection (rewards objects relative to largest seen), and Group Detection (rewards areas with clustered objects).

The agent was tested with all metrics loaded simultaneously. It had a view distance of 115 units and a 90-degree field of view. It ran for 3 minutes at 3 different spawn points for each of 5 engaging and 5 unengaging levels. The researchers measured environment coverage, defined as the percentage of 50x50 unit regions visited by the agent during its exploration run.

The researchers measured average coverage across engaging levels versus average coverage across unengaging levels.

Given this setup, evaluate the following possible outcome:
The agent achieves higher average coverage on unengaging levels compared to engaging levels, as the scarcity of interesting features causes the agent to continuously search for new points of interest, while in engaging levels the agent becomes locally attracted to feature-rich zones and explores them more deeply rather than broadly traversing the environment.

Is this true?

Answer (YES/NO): NO